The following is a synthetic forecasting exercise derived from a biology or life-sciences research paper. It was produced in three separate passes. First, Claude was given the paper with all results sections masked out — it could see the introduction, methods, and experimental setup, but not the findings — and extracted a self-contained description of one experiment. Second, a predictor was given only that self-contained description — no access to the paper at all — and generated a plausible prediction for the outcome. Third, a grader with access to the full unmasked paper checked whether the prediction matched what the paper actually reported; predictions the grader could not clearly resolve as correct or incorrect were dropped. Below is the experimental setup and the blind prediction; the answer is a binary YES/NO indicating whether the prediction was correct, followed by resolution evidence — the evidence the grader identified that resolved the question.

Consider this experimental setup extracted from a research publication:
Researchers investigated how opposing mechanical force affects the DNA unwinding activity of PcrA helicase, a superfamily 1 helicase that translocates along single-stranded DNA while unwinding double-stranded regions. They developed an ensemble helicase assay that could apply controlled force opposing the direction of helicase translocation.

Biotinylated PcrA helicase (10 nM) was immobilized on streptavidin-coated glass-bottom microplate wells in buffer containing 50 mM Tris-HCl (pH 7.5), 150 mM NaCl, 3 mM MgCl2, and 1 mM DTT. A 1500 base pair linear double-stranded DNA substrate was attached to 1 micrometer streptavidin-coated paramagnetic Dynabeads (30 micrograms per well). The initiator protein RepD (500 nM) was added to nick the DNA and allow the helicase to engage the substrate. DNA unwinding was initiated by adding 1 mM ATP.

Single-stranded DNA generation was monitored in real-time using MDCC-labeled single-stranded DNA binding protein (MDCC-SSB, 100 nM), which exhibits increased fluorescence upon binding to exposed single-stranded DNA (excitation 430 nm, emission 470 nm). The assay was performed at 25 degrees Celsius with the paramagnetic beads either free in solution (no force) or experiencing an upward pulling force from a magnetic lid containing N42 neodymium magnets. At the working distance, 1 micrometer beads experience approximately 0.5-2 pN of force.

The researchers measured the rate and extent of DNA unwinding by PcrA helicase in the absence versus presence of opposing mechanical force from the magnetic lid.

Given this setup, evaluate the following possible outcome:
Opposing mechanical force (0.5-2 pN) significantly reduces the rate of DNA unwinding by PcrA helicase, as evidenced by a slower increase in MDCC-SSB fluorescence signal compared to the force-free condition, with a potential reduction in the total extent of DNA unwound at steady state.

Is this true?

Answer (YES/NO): NO